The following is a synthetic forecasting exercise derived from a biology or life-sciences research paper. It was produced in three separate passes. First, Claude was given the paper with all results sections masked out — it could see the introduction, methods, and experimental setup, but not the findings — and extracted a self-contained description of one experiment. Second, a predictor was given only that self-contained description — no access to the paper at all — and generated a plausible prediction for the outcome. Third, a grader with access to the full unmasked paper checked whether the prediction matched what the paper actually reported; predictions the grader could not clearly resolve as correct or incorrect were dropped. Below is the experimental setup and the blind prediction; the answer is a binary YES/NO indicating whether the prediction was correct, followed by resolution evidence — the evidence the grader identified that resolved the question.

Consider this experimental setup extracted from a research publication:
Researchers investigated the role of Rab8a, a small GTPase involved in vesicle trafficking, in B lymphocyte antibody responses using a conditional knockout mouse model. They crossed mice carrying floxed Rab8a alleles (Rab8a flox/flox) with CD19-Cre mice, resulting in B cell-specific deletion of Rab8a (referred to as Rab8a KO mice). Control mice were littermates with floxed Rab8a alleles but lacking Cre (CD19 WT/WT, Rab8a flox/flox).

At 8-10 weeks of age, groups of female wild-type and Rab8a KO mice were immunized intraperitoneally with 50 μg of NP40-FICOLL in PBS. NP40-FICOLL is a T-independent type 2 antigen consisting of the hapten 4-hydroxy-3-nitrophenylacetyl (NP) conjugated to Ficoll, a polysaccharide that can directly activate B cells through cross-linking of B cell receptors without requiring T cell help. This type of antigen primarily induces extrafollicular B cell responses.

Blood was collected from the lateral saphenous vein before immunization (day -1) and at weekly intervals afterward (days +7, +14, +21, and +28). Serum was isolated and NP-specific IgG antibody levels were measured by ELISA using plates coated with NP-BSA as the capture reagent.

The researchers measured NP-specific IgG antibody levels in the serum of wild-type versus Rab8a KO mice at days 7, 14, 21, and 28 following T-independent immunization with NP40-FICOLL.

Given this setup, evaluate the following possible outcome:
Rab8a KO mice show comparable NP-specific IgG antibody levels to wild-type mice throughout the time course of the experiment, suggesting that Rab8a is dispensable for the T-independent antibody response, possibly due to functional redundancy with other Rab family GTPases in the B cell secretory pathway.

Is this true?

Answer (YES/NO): NO